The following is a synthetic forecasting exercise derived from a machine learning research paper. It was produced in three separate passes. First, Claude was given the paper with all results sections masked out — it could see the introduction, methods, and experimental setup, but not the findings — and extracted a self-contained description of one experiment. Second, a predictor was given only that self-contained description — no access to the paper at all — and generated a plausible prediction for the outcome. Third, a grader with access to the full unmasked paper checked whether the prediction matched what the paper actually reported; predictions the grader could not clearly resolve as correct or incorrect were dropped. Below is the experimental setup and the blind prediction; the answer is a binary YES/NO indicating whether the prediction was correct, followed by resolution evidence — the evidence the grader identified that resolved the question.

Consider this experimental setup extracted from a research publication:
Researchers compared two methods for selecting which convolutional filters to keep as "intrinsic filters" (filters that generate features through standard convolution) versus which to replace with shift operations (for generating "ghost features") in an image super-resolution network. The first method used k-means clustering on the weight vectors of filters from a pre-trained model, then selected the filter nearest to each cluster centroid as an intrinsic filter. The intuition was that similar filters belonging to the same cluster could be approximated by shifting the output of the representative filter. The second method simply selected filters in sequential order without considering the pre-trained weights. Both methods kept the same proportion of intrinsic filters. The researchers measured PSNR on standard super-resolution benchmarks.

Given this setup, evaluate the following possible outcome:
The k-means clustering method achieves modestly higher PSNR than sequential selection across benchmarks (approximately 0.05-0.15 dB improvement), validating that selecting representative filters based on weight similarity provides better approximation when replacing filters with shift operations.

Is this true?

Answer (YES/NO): YES